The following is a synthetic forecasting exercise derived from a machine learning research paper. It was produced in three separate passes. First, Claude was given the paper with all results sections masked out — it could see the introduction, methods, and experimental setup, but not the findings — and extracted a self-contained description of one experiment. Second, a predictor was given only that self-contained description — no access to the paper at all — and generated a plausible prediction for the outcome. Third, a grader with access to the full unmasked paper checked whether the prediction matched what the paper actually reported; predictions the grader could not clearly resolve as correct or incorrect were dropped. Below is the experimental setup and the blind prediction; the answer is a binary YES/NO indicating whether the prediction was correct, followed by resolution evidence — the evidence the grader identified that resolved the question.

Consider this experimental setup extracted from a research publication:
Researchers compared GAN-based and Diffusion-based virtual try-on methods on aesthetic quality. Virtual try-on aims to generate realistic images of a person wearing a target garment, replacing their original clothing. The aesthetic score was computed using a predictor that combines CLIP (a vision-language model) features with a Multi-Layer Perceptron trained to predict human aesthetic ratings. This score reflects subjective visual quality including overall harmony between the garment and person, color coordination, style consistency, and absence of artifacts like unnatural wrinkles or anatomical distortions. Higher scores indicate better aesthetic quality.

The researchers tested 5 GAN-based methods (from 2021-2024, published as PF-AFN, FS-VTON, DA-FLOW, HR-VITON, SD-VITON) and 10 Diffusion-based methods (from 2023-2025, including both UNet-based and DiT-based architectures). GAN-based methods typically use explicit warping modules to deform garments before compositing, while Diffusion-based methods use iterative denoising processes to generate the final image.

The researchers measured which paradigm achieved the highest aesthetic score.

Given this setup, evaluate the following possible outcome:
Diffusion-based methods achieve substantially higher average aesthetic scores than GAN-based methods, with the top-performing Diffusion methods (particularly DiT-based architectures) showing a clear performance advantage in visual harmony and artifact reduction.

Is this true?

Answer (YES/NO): NO